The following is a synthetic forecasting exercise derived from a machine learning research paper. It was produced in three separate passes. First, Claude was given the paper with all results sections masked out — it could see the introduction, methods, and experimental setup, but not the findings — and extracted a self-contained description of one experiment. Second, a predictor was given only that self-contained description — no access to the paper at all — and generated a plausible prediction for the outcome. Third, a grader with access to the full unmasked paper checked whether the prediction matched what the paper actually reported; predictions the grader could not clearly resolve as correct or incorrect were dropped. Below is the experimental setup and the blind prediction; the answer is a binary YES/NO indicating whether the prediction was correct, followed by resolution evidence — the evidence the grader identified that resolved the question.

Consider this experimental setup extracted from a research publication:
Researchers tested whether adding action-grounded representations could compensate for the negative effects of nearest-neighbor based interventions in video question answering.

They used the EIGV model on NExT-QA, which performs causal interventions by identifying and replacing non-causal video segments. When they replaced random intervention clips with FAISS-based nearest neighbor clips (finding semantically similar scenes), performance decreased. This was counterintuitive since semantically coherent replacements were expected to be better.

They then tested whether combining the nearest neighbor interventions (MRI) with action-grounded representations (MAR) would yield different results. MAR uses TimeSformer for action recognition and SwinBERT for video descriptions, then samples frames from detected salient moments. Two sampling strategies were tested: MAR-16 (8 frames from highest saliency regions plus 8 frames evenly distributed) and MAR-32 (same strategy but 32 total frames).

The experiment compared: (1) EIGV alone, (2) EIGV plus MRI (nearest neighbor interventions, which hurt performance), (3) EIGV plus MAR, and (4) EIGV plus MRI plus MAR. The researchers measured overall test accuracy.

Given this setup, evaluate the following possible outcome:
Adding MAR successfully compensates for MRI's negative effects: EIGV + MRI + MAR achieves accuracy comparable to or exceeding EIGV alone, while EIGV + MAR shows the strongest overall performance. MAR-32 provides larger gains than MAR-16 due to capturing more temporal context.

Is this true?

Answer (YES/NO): NO